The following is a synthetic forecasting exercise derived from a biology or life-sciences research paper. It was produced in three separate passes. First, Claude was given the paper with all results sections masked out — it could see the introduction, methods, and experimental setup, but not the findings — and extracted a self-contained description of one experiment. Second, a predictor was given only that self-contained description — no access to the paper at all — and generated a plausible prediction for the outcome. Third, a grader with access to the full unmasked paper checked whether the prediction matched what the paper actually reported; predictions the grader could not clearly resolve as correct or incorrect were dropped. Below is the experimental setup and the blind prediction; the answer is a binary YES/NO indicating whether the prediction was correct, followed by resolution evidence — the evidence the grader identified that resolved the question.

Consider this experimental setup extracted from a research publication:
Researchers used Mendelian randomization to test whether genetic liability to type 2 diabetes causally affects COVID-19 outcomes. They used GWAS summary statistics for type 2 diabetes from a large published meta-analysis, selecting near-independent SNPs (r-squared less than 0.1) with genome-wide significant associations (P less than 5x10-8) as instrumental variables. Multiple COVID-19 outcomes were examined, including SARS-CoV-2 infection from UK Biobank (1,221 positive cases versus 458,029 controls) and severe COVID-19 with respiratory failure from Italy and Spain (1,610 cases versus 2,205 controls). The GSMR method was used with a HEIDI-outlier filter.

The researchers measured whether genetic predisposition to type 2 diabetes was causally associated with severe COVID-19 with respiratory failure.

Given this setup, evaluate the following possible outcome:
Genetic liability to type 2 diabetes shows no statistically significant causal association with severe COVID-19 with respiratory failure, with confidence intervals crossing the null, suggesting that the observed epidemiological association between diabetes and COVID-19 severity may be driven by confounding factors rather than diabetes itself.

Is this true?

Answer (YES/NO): YES